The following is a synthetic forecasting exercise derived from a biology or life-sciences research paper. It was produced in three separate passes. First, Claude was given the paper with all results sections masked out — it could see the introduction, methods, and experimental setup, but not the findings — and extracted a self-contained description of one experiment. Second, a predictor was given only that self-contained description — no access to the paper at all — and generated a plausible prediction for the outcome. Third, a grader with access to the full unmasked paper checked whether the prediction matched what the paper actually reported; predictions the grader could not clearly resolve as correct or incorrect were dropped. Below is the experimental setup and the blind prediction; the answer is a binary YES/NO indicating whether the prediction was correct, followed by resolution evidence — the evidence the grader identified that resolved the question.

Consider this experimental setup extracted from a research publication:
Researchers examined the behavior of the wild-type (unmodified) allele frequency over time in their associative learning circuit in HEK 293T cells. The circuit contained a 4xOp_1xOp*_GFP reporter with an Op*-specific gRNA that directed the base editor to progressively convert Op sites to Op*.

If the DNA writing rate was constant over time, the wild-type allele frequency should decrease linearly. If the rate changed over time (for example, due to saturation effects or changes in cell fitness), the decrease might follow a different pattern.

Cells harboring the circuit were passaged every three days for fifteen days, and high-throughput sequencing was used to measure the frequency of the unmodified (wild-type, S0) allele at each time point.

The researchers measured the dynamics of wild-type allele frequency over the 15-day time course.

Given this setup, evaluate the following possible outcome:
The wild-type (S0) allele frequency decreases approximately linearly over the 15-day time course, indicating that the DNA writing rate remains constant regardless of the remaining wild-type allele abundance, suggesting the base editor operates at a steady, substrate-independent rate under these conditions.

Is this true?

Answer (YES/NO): YES